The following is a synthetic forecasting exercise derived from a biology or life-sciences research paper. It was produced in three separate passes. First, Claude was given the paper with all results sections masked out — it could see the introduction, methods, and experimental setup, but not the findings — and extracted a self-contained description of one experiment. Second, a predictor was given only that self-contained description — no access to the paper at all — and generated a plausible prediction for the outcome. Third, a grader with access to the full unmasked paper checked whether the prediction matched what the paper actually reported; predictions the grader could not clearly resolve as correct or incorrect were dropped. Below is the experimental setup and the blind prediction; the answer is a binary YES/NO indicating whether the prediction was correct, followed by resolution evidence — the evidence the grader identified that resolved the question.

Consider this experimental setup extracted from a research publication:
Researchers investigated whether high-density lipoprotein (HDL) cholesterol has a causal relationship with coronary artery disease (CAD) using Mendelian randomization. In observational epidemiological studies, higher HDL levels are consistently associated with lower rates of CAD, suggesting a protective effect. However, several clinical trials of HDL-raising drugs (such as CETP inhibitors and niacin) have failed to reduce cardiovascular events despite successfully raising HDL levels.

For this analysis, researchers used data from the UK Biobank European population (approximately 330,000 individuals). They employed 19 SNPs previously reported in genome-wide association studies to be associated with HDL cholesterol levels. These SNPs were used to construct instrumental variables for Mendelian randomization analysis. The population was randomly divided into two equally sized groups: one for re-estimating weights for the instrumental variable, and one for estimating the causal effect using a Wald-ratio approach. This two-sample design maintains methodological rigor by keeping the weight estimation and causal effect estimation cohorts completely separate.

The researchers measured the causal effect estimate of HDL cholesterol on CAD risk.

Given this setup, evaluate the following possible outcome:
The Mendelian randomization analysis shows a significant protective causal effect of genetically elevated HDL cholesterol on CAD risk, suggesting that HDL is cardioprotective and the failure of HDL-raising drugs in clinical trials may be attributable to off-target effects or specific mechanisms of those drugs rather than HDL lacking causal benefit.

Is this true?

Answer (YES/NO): NO